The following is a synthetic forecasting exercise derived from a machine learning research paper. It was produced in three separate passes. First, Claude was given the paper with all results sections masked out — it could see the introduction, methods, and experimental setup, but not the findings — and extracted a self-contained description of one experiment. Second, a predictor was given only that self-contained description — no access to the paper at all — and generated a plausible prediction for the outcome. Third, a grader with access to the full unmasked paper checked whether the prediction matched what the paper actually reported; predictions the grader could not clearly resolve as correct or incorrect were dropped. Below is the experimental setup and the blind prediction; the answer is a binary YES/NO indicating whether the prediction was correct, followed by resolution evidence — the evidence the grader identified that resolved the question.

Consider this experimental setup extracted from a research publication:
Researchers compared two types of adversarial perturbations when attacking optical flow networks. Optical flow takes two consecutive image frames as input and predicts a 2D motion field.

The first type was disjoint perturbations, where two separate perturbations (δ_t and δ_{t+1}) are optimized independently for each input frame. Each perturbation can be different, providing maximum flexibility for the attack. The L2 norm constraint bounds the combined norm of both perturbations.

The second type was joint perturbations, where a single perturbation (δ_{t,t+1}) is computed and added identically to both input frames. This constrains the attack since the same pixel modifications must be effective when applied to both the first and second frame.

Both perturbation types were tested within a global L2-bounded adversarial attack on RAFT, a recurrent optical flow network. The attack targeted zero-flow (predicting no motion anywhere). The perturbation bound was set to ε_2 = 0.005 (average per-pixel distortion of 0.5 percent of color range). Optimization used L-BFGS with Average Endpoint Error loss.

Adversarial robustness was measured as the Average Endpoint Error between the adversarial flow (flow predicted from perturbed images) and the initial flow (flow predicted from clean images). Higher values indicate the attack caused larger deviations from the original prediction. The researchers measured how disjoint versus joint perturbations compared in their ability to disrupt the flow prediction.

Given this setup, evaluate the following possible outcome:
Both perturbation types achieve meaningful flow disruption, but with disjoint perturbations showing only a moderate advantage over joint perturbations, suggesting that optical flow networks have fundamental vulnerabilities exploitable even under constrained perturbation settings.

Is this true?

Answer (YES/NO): YES